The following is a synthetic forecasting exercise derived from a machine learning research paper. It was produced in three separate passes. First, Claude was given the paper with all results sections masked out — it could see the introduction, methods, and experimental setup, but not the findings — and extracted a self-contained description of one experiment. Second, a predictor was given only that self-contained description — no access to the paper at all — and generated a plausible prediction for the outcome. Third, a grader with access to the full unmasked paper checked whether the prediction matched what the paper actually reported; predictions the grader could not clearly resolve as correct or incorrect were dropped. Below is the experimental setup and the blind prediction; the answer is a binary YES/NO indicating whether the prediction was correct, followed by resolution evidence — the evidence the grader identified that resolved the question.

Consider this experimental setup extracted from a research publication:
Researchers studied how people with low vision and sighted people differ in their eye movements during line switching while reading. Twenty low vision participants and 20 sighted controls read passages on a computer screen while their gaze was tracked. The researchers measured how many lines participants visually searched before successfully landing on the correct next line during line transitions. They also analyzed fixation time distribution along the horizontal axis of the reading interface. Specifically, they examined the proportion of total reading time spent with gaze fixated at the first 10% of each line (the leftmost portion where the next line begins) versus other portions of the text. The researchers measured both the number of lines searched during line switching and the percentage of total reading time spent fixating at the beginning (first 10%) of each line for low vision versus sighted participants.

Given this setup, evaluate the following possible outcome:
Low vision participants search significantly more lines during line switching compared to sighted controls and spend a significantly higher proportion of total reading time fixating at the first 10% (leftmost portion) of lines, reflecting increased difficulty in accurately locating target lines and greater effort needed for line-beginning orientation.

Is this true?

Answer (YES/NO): YES